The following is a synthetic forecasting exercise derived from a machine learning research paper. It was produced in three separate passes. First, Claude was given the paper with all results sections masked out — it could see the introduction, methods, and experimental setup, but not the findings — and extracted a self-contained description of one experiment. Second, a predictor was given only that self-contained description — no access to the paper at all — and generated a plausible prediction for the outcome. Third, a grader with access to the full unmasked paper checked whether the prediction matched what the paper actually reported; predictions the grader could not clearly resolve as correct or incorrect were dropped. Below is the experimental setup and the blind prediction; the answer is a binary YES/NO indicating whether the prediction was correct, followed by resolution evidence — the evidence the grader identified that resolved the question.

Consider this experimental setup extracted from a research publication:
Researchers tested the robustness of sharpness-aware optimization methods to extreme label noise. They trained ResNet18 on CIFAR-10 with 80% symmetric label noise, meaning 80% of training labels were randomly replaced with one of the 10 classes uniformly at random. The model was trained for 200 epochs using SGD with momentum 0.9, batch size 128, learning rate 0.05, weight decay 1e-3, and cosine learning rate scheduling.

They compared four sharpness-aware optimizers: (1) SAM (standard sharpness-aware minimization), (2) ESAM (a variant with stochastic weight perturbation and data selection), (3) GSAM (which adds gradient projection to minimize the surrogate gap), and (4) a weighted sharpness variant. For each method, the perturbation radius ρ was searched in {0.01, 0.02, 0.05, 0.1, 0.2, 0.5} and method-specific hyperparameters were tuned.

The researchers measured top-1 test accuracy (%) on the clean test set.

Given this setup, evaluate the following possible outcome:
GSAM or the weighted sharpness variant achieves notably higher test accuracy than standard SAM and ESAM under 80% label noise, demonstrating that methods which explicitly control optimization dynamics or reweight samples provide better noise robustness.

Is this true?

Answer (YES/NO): NO